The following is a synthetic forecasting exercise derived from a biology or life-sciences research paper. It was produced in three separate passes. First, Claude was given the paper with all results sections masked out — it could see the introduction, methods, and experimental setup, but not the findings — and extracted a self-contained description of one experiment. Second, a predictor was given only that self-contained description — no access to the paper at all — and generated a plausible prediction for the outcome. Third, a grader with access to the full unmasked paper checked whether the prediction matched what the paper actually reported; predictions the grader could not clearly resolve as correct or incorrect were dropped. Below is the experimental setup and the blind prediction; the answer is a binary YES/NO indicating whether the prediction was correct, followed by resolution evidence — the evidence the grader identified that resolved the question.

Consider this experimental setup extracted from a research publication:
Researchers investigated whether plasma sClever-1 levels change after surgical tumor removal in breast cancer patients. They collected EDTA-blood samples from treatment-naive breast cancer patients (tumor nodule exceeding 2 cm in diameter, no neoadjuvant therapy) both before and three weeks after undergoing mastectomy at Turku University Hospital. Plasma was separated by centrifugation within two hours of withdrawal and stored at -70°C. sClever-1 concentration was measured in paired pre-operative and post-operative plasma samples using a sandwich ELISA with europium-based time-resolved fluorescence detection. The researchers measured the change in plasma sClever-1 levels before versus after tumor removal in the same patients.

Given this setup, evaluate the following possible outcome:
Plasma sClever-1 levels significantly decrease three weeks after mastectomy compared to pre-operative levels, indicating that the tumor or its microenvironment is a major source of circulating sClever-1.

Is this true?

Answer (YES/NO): NO